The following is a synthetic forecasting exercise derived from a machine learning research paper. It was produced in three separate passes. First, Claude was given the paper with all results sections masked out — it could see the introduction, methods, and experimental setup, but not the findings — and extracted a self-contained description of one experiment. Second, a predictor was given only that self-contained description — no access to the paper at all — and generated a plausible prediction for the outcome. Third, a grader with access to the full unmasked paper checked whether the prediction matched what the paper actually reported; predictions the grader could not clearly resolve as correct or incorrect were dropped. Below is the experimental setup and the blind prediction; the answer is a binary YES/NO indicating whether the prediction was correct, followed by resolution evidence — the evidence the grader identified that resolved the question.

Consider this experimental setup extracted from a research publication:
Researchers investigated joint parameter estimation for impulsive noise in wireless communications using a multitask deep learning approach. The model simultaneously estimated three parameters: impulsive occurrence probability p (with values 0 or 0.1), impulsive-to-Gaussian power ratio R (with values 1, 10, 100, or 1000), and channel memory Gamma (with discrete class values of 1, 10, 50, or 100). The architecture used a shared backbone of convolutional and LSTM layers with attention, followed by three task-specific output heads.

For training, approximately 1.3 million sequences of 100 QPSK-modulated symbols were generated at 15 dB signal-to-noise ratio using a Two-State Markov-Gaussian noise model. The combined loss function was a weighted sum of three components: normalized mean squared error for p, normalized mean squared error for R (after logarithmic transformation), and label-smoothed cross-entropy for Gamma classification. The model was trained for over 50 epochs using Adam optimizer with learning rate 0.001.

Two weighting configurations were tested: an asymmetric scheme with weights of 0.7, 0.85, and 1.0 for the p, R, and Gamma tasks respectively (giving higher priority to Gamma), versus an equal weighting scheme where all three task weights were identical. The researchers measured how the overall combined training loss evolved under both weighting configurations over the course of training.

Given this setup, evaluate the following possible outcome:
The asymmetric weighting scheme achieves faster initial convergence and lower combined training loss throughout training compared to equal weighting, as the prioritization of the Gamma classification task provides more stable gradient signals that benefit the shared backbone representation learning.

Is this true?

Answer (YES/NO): YES